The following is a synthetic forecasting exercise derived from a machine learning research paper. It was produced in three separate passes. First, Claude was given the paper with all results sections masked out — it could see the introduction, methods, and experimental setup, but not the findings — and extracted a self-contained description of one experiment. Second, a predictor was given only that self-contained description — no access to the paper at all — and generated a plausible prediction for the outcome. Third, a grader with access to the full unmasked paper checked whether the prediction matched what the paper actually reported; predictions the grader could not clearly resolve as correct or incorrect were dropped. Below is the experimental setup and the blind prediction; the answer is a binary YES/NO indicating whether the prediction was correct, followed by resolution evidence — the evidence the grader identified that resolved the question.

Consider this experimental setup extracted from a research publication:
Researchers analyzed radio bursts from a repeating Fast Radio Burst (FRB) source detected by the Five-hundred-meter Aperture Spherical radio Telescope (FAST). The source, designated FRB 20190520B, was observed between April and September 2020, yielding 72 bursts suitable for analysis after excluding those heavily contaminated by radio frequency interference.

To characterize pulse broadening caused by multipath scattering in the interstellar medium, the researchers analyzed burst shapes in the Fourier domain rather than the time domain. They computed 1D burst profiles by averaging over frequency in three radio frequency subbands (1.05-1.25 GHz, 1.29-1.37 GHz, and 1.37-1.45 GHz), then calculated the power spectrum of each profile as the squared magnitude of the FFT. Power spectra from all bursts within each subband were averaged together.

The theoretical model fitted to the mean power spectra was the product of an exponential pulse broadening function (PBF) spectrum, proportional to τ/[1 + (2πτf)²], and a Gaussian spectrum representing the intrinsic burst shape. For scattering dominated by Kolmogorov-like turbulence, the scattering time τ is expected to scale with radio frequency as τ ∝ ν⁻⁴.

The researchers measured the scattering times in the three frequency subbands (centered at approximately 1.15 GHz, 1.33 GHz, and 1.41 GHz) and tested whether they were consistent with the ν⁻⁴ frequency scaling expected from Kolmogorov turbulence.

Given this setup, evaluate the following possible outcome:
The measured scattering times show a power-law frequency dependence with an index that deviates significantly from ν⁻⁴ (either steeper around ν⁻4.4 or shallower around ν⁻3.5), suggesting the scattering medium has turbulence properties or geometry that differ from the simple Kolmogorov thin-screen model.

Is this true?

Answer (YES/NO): NO